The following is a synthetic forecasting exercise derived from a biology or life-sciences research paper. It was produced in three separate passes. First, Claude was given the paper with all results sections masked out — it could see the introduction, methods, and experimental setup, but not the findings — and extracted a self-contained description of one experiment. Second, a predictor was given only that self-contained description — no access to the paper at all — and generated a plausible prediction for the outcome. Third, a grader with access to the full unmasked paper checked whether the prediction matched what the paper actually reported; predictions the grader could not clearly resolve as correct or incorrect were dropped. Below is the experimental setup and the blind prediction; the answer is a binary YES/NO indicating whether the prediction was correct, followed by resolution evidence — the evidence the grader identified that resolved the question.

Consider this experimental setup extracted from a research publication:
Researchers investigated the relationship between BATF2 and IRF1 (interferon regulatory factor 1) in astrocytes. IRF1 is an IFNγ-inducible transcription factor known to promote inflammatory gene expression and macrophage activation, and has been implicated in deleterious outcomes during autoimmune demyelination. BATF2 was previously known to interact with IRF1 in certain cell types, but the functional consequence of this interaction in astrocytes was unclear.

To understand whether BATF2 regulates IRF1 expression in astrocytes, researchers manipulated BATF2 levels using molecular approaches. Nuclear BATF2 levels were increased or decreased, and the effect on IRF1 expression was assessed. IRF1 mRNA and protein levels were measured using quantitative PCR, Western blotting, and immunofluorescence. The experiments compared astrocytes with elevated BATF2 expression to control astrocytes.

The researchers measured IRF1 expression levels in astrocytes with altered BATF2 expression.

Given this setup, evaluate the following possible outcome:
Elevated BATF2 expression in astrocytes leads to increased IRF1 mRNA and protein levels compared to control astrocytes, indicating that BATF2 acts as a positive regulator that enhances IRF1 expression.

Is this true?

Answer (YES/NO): NO